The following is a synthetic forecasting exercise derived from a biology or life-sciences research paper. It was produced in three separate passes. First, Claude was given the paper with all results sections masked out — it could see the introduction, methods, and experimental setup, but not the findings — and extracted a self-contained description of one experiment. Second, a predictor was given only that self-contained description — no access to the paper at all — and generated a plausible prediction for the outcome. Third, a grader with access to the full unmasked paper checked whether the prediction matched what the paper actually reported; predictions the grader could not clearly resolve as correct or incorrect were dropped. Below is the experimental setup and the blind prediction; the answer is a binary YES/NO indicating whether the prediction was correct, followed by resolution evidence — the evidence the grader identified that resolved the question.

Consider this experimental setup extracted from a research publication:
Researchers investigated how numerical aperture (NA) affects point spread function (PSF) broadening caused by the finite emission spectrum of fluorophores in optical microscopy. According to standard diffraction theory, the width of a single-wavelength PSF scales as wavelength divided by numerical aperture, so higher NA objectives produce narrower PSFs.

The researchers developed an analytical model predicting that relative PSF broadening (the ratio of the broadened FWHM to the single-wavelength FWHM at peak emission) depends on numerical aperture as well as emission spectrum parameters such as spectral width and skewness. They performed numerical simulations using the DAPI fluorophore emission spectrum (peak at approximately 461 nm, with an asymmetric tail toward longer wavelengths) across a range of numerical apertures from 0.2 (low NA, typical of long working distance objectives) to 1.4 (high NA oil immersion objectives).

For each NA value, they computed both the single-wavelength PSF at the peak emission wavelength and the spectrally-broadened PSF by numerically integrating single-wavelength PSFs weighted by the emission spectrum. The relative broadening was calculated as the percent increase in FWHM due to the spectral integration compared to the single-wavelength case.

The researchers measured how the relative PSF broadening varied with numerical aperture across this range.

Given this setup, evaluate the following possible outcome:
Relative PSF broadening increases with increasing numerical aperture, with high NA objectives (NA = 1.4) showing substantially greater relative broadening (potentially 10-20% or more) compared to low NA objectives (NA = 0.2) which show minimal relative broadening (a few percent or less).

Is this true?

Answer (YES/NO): NO